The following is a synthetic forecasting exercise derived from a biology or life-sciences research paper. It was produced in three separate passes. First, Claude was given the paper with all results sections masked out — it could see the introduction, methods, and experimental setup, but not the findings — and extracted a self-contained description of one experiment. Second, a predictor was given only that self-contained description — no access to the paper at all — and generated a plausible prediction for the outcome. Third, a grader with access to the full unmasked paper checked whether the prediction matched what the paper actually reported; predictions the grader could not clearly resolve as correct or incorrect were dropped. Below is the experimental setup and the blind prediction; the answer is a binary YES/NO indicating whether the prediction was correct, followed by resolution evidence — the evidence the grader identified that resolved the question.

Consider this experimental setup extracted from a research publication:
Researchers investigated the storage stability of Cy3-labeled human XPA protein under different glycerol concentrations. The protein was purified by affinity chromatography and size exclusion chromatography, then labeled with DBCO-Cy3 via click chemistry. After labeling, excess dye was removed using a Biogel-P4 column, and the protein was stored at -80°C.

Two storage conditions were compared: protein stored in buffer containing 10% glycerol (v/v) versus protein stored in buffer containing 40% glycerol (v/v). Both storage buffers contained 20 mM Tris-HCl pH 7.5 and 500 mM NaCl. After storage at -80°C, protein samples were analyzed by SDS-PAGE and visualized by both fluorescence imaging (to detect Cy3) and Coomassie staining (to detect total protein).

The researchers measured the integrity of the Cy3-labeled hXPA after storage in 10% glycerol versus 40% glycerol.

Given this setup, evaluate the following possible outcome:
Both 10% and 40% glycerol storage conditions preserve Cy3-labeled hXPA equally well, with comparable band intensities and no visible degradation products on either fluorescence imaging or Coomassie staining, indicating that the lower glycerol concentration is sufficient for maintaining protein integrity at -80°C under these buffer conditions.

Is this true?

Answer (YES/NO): NO